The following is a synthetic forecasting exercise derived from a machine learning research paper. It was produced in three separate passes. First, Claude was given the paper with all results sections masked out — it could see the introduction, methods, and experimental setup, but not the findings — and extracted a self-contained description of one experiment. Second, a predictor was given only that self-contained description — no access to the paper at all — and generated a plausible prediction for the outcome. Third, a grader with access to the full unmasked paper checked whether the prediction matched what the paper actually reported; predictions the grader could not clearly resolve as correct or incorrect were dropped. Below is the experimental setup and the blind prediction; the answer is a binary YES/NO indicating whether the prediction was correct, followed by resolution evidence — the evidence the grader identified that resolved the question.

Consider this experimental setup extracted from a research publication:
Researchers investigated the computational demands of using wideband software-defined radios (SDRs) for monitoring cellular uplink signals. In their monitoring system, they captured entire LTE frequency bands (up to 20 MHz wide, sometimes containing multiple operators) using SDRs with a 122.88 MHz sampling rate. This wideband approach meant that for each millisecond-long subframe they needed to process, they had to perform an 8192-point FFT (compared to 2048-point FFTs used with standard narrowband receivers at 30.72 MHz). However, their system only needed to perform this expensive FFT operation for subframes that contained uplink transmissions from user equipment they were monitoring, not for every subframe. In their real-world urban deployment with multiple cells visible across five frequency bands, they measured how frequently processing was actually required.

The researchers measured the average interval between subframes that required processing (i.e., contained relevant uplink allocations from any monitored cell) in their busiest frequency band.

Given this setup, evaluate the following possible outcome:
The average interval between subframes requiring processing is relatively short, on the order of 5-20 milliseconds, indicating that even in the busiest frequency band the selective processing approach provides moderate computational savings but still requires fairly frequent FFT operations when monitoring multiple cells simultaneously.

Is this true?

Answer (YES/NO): YES